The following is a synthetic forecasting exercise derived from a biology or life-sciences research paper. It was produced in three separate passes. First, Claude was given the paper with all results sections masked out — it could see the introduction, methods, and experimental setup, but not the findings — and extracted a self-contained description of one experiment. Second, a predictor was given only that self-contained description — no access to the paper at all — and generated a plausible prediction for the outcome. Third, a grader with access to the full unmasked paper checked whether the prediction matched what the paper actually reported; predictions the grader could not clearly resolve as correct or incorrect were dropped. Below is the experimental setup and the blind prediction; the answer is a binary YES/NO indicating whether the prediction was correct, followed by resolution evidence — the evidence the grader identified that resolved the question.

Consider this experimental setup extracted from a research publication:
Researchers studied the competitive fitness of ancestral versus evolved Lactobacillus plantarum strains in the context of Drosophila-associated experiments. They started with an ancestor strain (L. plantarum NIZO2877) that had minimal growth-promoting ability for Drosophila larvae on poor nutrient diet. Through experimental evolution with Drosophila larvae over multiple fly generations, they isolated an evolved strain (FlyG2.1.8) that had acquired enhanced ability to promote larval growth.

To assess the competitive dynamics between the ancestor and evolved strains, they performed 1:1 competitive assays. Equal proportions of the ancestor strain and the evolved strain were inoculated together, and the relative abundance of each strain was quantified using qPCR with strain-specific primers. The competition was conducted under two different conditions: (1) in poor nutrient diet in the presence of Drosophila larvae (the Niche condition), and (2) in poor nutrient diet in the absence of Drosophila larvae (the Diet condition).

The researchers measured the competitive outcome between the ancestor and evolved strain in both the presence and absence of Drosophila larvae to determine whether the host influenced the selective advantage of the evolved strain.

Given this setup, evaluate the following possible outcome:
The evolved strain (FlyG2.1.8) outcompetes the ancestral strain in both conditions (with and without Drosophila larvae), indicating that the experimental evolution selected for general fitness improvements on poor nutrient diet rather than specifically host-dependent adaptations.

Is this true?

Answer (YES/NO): YES